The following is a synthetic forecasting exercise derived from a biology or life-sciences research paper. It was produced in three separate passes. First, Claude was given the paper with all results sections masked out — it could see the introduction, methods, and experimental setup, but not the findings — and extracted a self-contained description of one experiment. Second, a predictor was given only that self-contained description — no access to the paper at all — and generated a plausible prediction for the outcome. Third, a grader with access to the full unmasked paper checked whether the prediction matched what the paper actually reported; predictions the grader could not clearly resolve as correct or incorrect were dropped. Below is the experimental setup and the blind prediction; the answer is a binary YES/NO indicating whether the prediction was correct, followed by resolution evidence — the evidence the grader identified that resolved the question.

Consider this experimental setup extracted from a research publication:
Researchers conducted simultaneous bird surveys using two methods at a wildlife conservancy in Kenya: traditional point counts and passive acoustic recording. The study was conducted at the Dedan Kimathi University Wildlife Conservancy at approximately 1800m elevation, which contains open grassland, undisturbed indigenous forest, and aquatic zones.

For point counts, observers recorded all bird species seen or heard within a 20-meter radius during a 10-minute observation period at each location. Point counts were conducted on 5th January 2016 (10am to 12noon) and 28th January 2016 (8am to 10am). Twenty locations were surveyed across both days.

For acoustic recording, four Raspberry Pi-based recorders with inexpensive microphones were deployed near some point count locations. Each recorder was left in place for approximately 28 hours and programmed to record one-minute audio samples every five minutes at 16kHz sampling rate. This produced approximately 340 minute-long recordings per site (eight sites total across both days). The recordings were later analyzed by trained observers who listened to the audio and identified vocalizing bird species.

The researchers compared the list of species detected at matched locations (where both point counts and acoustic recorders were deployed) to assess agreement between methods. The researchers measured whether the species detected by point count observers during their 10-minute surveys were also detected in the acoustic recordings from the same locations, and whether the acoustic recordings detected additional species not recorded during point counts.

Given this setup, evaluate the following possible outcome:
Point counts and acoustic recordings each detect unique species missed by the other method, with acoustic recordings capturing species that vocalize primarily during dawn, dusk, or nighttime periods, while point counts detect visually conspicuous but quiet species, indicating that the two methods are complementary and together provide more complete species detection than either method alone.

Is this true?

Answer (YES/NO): NO